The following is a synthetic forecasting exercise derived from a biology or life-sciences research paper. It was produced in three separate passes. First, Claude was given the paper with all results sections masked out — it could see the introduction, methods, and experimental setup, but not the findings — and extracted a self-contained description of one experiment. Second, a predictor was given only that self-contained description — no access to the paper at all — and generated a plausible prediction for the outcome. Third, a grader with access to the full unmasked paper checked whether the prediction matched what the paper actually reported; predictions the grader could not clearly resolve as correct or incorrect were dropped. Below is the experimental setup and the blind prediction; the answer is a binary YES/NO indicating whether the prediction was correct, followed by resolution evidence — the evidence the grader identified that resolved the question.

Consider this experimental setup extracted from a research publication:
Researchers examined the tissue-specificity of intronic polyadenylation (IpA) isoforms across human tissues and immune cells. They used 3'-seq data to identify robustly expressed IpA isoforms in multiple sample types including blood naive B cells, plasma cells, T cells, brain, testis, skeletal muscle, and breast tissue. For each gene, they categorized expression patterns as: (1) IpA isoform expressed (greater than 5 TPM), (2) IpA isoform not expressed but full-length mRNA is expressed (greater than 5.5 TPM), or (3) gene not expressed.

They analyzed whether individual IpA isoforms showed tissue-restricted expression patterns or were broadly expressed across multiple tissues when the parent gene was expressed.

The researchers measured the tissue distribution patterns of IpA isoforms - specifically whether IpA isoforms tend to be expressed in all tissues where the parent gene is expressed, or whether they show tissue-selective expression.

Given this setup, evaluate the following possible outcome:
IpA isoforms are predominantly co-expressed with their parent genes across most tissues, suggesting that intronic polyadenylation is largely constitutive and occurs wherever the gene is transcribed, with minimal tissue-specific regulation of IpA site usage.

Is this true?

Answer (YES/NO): NO